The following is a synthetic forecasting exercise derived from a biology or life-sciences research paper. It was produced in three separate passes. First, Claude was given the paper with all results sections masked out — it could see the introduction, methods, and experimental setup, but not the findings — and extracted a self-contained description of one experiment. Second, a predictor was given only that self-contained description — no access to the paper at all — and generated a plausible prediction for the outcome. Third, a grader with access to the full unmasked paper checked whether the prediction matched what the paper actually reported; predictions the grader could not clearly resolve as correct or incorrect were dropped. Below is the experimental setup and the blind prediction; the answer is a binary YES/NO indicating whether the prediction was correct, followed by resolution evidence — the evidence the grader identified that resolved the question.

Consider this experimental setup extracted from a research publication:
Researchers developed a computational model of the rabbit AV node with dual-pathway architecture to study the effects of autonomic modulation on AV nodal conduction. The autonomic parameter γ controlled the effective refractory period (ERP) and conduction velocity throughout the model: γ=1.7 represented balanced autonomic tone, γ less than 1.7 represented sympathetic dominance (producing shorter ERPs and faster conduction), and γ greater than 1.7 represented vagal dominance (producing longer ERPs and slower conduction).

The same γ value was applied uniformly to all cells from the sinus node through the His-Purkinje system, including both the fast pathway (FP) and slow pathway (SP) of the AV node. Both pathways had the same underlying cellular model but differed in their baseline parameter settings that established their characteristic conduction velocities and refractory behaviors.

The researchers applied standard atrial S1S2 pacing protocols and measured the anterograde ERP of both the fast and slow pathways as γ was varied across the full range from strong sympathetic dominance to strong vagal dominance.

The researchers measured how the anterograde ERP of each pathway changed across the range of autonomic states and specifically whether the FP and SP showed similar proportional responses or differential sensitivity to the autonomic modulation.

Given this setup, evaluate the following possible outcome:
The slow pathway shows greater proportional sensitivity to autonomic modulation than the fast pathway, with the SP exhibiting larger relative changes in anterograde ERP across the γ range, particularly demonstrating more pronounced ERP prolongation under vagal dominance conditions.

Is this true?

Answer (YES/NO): NO